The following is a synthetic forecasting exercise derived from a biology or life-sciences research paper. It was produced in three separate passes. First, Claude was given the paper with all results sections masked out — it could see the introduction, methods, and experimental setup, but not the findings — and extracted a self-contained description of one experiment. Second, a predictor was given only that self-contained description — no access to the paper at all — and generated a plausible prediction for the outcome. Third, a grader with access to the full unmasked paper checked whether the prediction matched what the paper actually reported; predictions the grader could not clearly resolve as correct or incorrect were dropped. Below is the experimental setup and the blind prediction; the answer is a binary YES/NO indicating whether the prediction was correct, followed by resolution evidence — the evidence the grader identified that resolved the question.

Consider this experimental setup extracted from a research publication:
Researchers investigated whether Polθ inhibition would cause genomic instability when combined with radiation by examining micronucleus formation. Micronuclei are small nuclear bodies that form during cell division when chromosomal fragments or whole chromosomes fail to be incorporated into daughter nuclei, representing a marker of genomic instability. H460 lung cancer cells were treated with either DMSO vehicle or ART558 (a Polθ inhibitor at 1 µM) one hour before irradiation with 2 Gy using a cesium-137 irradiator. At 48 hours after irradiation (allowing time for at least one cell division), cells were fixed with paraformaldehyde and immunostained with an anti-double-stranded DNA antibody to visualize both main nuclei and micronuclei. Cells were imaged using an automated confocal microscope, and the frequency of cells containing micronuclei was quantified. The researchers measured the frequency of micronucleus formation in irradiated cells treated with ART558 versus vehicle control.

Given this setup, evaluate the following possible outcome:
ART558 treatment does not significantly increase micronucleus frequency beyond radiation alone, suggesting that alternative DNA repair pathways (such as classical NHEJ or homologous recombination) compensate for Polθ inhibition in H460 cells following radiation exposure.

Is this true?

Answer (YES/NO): NO